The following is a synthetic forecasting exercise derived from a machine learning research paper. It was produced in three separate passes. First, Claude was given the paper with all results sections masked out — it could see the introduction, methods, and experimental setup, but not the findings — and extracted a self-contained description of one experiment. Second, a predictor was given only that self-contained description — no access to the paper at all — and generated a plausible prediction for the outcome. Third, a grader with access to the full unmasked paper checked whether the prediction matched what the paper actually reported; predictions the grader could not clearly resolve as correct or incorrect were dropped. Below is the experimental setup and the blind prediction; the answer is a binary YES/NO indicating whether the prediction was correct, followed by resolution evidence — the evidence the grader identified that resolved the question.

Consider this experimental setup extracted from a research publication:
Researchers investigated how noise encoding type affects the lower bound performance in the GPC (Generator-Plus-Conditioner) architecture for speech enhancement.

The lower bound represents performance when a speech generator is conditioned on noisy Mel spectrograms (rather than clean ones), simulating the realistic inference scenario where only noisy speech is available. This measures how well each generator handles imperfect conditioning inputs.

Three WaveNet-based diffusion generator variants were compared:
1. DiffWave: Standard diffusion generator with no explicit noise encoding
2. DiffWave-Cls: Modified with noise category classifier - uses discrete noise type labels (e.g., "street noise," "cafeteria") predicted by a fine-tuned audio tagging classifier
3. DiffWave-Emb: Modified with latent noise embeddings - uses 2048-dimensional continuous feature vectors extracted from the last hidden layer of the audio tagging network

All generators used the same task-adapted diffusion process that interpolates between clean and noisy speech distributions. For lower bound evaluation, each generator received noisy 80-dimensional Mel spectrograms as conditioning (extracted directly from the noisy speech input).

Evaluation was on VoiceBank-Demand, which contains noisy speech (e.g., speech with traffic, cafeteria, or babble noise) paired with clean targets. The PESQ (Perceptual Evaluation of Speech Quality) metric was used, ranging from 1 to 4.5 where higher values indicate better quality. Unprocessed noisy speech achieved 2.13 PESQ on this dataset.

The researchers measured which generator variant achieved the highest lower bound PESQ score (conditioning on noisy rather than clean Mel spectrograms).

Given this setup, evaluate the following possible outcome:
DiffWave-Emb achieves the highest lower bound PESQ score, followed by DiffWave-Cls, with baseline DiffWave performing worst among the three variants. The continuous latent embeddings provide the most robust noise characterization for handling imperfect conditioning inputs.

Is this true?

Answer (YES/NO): YES